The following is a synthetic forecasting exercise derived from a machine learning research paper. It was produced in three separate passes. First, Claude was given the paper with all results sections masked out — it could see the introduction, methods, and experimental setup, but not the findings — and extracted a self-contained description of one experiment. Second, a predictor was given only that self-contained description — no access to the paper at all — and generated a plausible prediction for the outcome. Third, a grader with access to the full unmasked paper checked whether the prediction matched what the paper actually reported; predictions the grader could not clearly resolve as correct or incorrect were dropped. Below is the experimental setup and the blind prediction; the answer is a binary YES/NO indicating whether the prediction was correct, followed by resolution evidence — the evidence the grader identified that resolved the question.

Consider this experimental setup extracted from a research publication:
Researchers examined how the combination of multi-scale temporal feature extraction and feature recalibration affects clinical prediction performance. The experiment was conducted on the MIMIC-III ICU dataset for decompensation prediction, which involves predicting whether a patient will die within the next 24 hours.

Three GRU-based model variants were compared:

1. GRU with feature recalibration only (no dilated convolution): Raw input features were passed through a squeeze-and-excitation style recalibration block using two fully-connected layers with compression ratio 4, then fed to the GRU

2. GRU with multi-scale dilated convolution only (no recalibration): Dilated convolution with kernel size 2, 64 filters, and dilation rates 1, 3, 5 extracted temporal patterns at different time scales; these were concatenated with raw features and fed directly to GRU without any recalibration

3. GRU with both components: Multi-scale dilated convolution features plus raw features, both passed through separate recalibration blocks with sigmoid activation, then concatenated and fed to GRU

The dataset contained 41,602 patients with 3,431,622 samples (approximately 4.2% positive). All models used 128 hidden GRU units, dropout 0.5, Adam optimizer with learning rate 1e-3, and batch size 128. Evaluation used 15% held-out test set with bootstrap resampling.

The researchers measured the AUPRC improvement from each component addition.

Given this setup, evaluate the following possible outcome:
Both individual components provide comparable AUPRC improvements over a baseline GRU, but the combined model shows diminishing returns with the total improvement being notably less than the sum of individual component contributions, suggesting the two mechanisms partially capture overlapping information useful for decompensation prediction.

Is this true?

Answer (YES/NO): NO